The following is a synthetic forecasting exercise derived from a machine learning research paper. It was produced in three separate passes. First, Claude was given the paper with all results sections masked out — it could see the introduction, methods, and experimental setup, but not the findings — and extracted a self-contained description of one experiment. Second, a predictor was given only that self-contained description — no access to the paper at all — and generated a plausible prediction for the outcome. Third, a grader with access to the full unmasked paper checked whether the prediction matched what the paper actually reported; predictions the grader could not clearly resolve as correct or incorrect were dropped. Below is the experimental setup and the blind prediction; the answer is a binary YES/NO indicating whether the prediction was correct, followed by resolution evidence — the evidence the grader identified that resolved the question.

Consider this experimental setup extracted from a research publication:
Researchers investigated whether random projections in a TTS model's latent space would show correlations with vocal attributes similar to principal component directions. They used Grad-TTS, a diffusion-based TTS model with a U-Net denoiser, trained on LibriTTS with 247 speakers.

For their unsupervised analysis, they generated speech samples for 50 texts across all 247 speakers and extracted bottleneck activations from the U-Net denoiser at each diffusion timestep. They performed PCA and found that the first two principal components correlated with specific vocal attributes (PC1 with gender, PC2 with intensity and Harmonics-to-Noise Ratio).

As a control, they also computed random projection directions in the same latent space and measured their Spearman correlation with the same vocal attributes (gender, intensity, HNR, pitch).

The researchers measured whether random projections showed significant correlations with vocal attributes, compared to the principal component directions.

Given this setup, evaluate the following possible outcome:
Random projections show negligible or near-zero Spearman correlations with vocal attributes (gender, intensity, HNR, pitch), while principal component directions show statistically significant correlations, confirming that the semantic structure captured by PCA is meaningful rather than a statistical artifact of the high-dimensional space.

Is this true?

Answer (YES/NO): YES